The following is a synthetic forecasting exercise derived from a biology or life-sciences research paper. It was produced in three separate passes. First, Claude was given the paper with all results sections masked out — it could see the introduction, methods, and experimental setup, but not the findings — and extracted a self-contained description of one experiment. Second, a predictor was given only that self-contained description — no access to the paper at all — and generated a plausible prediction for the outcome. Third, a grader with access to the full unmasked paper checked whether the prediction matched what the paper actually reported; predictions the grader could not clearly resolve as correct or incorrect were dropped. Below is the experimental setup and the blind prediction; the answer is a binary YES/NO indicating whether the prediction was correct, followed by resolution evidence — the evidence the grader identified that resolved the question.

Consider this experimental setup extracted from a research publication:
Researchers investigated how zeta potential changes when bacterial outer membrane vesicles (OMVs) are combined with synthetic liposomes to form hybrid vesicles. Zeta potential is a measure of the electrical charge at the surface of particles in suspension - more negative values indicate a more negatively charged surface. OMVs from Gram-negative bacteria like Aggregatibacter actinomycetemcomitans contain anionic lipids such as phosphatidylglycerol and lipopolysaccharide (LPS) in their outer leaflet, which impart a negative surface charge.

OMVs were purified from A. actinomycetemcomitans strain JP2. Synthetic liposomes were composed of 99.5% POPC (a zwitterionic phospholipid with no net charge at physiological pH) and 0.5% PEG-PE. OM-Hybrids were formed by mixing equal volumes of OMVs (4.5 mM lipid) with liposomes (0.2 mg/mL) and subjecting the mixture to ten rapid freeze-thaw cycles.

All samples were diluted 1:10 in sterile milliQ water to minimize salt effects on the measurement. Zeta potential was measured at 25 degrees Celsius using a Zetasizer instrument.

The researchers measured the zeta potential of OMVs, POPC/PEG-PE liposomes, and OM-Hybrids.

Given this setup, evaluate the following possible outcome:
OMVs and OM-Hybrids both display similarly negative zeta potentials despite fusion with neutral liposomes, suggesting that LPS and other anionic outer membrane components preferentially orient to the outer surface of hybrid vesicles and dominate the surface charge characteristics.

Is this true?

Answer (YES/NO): YES